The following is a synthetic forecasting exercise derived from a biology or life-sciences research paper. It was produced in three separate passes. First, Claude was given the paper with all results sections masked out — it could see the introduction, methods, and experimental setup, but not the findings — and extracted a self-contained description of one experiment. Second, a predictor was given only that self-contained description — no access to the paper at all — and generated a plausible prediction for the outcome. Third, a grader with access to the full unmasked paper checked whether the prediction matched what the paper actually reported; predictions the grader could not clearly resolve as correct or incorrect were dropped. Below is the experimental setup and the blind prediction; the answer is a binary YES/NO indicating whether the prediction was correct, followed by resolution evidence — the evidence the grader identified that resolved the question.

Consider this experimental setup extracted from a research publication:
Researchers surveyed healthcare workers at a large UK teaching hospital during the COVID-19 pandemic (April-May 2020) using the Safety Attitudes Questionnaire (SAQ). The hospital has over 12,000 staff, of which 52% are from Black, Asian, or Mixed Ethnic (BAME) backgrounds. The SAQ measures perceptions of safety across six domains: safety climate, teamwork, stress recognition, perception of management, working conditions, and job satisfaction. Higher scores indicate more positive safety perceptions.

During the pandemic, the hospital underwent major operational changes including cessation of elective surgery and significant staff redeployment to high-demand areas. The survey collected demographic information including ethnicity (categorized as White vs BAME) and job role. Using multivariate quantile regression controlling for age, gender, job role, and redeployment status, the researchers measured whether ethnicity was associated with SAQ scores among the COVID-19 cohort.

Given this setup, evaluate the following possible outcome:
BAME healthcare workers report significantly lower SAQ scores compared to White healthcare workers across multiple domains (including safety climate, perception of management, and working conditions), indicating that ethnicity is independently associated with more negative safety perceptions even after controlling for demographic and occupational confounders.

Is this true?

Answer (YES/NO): NO